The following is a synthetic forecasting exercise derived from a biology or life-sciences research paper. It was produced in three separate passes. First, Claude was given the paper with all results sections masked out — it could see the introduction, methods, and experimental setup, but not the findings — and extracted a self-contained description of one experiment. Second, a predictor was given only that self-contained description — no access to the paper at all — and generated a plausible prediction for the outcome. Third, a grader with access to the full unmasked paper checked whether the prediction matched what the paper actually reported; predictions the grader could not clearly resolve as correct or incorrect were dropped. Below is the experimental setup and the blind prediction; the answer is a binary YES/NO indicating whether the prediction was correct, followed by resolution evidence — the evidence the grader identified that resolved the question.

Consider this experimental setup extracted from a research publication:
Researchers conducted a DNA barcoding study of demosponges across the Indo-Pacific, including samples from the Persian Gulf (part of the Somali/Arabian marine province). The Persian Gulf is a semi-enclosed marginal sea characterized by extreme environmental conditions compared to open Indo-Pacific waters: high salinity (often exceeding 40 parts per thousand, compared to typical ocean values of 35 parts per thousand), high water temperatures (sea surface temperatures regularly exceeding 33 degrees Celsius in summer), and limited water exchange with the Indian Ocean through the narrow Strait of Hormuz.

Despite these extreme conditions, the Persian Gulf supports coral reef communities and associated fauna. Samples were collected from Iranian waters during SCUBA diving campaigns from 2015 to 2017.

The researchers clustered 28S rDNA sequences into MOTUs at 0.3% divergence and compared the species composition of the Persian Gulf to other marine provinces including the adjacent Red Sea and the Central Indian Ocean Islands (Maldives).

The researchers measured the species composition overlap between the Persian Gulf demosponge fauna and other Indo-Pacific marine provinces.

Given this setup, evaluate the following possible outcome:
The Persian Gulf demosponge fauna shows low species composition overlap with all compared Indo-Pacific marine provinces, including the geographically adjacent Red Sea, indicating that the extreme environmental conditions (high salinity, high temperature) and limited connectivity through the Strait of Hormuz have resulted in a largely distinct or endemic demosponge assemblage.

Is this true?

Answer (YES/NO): NO